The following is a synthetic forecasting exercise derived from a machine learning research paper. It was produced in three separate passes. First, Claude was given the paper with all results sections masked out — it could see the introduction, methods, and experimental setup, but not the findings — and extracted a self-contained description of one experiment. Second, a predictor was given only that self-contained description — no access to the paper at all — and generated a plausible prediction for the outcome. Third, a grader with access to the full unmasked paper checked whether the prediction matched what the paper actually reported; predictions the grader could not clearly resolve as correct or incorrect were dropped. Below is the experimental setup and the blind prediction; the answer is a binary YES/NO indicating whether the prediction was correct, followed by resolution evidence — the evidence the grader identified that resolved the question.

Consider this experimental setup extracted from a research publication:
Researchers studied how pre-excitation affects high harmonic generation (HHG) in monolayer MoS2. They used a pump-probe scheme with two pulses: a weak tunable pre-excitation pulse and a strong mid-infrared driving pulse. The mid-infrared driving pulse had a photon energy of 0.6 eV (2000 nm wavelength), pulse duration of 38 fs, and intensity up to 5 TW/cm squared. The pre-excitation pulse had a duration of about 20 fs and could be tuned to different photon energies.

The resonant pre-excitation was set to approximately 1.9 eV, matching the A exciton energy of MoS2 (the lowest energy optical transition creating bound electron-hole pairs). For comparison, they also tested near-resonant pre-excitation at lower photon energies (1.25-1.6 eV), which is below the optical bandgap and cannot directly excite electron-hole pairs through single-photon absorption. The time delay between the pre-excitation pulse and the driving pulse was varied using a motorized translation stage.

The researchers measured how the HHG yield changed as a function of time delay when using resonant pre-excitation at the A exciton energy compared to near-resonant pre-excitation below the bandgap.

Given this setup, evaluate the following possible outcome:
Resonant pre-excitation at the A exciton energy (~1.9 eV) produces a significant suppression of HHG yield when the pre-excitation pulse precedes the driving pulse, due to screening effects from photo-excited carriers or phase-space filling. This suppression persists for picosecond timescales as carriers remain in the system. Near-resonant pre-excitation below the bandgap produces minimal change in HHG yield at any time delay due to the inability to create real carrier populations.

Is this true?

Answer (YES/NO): NO